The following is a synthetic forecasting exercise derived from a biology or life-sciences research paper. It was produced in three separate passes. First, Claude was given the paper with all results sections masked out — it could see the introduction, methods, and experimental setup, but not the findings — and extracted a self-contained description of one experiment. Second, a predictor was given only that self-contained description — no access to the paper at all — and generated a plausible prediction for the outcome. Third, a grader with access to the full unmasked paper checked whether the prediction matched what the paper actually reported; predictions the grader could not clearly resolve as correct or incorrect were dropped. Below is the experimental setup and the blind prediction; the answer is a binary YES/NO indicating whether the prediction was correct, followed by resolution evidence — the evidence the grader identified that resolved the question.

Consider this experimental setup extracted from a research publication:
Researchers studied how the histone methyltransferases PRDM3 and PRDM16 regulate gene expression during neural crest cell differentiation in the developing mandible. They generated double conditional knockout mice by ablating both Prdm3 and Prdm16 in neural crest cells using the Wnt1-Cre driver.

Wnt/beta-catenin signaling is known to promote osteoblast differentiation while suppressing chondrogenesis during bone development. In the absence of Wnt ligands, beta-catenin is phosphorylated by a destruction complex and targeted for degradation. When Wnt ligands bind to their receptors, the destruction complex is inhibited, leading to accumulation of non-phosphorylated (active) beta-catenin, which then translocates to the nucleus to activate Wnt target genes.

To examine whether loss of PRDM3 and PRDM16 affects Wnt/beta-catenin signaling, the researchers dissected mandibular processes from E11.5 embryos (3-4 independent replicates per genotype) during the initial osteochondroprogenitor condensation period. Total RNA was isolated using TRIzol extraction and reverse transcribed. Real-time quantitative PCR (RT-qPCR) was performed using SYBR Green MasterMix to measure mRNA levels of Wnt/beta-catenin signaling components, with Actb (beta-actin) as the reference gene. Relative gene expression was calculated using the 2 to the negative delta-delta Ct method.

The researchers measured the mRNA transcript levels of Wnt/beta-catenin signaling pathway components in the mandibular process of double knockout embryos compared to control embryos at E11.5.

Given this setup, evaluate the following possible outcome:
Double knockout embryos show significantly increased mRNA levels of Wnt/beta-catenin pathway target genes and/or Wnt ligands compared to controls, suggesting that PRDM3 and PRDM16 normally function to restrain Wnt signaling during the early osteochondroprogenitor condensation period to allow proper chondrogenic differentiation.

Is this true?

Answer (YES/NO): NO